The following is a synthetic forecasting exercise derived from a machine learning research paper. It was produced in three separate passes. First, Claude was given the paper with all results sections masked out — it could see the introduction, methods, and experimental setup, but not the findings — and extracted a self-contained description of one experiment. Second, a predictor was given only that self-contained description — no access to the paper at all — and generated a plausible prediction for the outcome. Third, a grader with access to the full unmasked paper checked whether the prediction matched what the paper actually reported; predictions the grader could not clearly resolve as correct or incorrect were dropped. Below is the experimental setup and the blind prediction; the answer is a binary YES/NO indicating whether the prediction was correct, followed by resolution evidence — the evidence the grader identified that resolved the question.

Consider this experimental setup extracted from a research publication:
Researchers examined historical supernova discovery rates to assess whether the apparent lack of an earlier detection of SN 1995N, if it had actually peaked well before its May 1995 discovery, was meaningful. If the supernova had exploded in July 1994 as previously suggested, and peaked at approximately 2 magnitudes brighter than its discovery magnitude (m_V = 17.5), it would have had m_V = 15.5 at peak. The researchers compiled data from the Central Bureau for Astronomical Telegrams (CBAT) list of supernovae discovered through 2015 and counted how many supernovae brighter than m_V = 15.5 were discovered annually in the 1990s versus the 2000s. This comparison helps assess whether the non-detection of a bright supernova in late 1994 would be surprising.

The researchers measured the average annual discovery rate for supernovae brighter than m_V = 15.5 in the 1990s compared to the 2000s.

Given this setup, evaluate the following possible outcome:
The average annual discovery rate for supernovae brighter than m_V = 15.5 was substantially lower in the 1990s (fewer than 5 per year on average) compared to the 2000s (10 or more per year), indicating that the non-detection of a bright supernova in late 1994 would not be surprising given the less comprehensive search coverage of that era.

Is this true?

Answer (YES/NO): NO